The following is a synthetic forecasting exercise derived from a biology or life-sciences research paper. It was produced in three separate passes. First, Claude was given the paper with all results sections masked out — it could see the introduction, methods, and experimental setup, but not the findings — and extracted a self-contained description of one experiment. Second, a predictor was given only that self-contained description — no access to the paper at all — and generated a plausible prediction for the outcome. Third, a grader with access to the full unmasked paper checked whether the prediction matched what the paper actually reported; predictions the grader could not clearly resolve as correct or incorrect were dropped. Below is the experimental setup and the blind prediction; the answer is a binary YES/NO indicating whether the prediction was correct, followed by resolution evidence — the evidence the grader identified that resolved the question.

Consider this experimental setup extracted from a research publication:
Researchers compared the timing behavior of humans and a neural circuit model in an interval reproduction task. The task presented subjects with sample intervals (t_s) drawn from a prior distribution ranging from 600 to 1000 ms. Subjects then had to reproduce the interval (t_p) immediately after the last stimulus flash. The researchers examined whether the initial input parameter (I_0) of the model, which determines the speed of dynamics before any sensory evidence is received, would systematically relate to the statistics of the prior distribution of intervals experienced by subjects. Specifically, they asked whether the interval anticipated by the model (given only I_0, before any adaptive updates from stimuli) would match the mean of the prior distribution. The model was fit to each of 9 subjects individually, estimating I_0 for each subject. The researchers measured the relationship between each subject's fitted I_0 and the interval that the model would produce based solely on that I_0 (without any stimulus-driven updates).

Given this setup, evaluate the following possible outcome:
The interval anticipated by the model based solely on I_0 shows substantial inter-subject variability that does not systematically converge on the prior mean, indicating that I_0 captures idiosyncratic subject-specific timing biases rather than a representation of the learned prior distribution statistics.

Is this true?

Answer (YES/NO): NO